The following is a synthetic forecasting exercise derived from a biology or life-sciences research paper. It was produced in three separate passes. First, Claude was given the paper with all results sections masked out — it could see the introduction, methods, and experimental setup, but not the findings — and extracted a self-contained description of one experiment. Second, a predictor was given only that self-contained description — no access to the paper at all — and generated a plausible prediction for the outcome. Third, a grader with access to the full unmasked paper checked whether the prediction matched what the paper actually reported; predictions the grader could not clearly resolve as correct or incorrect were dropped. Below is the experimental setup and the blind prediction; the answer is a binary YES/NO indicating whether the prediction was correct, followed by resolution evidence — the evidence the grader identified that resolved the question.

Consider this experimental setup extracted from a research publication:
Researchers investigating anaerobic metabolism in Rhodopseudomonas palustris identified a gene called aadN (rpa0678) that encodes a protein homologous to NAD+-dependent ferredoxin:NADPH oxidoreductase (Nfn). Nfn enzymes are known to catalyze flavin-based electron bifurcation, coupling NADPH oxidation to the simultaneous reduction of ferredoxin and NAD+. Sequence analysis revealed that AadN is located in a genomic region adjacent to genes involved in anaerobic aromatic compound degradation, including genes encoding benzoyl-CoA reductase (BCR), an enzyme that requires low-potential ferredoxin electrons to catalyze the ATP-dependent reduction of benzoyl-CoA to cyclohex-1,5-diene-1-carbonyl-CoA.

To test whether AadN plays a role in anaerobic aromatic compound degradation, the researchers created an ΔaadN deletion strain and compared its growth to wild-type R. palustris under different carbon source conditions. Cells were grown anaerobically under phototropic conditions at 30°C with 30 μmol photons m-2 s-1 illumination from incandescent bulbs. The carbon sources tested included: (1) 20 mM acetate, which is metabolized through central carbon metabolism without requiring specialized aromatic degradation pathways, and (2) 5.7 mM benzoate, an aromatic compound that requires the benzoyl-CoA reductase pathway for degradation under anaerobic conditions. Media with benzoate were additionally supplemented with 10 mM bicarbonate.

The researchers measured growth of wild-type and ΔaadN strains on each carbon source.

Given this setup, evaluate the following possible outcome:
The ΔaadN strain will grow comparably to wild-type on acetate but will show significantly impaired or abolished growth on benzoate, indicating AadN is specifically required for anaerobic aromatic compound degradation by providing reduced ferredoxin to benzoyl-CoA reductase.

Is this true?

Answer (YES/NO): YES